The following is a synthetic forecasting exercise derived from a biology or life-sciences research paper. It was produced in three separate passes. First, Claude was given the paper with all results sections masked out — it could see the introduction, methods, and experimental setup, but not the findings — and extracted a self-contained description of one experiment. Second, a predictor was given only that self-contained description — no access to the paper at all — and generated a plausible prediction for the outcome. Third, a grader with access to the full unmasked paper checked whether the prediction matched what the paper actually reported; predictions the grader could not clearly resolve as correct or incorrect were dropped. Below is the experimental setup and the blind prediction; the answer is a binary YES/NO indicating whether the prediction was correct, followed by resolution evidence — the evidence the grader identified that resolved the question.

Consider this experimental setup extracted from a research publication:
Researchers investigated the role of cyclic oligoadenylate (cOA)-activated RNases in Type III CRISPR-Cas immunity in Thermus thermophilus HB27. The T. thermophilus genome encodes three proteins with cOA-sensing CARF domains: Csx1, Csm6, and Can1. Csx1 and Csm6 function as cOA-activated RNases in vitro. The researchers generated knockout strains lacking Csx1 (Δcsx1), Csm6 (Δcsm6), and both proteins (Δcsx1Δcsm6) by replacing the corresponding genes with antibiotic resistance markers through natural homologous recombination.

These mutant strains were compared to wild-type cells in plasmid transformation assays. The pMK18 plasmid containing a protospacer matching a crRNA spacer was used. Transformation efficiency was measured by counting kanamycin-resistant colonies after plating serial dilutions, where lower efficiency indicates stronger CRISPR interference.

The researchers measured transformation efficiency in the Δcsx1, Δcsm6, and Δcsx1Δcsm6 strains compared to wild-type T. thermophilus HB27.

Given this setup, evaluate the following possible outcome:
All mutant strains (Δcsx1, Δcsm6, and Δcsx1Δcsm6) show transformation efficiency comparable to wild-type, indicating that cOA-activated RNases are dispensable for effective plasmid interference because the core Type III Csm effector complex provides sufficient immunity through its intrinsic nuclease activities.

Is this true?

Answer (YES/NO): NO